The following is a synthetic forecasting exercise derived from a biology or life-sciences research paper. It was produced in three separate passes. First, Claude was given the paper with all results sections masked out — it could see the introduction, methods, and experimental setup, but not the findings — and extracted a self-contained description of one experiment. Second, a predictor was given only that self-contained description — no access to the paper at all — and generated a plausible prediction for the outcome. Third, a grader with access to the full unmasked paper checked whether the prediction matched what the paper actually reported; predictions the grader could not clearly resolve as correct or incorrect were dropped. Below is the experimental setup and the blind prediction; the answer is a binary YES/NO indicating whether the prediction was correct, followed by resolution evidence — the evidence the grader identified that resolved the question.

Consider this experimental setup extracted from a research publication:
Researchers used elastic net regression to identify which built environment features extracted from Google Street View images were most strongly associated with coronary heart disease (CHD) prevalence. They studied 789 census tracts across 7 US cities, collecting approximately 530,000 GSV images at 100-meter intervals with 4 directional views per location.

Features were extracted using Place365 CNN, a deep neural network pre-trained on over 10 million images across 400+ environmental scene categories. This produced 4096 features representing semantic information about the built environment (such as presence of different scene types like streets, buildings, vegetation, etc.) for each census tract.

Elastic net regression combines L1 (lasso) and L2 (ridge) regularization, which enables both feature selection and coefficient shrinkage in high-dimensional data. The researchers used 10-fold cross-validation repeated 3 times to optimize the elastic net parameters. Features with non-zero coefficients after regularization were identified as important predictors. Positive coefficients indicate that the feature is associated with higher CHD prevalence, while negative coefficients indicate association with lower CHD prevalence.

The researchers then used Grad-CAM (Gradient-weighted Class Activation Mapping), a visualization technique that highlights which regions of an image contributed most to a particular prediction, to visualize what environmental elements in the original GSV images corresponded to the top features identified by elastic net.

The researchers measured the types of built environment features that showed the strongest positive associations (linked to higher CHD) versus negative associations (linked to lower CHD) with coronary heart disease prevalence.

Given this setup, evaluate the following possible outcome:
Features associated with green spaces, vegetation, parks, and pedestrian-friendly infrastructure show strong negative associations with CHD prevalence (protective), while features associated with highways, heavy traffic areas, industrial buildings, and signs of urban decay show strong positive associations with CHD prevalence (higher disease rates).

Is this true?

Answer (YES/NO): NO